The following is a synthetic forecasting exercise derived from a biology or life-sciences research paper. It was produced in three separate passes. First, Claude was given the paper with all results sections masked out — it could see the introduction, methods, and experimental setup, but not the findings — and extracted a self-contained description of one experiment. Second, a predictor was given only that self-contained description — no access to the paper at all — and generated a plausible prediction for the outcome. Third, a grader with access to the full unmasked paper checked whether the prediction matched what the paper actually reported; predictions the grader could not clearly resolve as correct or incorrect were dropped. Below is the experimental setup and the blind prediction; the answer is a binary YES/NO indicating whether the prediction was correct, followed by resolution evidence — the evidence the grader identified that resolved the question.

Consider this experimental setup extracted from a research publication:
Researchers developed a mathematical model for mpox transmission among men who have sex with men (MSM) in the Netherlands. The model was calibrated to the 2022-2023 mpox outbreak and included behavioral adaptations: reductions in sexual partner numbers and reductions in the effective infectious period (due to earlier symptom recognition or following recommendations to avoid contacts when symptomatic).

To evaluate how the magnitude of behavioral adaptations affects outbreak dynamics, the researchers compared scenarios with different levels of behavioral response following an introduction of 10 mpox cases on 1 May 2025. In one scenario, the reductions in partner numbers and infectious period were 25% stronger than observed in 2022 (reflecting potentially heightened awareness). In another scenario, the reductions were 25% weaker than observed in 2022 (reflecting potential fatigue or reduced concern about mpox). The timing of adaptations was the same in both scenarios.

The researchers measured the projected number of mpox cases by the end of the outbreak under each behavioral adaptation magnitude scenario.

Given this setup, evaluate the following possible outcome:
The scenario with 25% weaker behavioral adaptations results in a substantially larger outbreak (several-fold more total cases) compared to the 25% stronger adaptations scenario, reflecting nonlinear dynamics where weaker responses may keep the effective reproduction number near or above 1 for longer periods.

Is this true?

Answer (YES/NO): NO